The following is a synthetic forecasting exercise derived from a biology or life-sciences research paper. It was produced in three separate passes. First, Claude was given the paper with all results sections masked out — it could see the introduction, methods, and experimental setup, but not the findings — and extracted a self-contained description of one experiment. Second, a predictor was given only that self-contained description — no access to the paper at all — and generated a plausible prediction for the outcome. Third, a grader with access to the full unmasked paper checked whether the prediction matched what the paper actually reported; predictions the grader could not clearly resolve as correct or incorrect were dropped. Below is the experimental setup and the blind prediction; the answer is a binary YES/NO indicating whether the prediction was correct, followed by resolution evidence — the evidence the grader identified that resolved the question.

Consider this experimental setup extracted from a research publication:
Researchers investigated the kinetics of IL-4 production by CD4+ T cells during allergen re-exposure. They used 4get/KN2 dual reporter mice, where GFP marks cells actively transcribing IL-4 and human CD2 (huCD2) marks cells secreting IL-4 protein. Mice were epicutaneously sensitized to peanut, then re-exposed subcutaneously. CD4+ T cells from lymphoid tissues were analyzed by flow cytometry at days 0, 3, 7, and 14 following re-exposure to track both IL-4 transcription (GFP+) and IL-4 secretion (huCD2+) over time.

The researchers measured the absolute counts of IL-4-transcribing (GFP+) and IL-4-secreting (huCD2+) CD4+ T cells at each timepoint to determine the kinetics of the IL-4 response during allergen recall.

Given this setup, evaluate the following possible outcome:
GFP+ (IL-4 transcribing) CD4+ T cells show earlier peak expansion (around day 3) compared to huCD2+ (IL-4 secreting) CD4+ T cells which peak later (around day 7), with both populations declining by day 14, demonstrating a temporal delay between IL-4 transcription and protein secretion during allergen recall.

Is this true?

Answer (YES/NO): NO